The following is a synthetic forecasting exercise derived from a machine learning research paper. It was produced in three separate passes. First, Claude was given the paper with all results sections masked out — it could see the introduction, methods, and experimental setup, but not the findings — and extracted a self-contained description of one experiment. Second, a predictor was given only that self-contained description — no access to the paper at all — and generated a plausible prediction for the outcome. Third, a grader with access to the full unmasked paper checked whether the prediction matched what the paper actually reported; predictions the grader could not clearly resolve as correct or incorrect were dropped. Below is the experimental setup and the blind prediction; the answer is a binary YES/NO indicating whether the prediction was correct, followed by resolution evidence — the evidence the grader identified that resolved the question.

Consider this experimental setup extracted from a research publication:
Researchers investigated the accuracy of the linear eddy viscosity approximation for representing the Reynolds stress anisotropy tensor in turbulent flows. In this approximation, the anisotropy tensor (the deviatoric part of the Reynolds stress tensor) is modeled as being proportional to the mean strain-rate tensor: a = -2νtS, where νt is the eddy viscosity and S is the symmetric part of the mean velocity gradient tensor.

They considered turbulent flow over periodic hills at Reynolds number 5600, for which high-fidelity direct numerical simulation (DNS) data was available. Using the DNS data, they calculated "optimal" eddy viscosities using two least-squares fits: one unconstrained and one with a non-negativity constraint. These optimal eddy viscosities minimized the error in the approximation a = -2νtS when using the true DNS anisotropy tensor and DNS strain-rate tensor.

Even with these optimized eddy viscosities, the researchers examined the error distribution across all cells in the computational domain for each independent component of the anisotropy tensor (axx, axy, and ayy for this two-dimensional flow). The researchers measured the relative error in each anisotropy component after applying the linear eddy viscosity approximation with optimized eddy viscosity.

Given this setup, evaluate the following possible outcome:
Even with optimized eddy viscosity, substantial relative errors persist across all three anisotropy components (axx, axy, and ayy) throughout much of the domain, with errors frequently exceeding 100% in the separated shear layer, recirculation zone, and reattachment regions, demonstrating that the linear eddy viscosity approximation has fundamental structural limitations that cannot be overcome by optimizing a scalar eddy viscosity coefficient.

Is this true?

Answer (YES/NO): YES